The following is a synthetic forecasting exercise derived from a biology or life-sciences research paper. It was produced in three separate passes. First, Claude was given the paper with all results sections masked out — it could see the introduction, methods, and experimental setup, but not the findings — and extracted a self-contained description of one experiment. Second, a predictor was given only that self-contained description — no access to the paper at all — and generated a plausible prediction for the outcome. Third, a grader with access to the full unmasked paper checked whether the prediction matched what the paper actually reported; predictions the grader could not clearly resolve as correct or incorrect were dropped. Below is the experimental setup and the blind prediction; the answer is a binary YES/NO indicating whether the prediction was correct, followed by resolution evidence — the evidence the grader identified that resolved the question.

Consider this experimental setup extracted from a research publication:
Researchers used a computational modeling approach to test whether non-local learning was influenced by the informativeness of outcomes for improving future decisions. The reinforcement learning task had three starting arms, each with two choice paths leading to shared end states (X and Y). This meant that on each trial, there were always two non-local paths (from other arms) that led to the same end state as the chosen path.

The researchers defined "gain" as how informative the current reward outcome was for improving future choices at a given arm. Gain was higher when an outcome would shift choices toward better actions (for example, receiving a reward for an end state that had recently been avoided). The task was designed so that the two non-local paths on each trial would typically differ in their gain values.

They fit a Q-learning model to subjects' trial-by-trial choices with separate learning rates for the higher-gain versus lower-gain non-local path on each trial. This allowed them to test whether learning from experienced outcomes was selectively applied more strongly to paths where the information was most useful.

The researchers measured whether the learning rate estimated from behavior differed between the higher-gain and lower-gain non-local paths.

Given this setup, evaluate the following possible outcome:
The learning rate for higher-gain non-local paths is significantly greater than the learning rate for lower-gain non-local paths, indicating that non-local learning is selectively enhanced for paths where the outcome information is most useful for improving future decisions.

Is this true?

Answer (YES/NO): YES